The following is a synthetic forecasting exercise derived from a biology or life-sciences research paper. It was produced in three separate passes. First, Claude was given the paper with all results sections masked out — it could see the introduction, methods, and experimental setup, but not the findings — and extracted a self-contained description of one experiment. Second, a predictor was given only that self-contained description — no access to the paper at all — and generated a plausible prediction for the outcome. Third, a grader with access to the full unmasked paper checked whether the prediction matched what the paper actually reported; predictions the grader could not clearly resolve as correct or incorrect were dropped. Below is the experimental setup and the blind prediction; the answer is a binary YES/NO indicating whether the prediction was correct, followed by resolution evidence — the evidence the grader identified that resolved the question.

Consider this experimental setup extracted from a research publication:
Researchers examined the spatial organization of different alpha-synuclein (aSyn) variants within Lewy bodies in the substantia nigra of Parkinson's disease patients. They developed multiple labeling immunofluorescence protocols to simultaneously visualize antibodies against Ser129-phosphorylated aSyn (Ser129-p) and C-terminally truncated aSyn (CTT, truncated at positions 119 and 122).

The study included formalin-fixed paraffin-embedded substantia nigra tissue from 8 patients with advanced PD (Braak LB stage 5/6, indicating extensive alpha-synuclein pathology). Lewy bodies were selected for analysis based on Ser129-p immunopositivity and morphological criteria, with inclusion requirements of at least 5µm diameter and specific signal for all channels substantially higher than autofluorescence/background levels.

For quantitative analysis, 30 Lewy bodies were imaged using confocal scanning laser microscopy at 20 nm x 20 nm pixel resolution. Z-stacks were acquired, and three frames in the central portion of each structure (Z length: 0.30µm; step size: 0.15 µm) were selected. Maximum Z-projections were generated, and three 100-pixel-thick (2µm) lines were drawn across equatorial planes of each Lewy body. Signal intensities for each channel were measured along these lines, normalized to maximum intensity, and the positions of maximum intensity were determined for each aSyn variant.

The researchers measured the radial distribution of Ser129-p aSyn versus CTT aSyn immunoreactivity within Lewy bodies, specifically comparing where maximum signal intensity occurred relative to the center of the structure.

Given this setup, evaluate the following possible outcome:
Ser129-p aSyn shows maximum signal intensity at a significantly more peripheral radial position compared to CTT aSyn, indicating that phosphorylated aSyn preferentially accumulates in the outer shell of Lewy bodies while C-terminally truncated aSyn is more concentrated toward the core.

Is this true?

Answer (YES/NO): YES